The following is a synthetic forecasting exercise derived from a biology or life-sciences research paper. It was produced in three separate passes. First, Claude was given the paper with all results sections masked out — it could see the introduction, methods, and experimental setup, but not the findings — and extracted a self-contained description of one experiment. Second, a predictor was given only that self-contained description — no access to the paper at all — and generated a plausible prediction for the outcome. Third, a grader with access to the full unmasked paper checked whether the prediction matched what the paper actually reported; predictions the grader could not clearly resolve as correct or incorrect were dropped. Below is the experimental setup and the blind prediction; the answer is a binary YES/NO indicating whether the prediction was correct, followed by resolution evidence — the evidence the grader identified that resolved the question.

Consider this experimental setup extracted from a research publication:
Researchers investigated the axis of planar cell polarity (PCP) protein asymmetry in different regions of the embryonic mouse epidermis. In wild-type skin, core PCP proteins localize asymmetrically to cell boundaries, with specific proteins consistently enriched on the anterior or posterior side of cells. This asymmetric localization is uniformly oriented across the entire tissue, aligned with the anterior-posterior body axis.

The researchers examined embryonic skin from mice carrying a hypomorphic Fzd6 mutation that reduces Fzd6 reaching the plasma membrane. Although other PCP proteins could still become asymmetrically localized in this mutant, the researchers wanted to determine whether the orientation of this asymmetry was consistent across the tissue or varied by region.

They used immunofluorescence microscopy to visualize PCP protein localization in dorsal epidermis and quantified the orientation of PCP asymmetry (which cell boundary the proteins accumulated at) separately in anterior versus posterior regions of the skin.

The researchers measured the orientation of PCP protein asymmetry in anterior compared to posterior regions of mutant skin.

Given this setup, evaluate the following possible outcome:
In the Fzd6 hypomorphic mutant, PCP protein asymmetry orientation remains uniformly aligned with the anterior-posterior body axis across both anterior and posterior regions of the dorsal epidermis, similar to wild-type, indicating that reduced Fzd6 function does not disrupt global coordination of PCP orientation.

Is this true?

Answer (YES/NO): NO